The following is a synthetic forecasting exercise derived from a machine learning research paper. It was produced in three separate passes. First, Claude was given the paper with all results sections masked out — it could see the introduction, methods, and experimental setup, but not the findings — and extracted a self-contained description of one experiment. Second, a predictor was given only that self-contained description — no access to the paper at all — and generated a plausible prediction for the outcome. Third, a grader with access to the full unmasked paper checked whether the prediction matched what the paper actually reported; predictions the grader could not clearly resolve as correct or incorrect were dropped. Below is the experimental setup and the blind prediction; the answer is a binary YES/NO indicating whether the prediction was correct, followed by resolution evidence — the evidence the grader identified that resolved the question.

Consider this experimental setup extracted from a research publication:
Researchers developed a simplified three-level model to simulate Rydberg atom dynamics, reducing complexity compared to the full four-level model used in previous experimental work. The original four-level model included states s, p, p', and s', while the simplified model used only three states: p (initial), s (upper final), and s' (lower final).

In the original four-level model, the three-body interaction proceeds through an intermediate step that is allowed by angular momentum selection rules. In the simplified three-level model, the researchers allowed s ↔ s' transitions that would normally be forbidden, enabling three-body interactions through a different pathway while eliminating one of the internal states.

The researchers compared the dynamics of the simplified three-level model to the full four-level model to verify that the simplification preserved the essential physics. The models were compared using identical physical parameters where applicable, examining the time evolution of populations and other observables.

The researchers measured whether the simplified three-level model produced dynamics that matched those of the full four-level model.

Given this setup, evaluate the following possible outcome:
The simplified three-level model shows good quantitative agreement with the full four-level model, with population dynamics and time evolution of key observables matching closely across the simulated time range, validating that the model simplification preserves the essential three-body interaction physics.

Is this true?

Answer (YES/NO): YES